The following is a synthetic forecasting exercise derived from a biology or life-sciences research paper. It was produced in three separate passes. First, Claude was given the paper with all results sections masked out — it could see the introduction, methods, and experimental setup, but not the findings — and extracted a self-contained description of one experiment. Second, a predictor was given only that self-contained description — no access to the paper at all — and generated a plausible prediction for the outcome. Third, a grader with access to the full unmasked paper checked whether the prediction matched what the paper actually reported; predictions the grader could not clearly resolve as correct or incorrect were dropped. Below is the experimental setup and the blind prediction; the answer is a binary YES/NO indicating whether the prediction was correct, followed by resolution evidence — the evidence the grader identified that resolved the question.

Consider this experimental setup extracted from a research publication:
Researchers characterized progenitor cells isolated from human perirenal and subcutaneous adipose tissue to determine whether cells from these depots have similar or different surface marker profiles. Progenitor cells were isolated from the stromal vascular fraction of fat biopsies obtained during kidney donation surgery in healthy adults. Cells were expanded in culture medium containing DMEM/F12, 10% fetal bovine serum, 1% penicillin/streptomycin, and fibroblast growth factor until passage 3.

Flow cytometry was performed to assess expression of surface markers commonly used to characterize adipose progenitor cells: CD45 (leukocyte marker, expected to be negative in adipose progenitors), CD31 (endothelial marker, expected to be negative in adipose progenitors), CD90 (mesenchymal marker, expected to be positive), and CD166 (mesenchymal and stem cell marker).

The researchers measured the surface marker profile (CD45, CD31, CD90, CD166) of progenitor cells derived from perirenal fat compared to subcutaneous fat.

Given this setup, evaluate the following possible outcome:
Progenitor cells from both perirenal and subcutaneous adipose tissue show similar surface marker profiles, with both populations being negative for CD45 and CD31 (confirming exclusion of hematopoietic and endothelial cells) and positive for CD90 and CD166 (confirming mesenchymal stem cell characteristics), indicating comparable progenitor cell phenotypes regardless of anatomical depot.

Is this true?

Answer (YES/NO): YES